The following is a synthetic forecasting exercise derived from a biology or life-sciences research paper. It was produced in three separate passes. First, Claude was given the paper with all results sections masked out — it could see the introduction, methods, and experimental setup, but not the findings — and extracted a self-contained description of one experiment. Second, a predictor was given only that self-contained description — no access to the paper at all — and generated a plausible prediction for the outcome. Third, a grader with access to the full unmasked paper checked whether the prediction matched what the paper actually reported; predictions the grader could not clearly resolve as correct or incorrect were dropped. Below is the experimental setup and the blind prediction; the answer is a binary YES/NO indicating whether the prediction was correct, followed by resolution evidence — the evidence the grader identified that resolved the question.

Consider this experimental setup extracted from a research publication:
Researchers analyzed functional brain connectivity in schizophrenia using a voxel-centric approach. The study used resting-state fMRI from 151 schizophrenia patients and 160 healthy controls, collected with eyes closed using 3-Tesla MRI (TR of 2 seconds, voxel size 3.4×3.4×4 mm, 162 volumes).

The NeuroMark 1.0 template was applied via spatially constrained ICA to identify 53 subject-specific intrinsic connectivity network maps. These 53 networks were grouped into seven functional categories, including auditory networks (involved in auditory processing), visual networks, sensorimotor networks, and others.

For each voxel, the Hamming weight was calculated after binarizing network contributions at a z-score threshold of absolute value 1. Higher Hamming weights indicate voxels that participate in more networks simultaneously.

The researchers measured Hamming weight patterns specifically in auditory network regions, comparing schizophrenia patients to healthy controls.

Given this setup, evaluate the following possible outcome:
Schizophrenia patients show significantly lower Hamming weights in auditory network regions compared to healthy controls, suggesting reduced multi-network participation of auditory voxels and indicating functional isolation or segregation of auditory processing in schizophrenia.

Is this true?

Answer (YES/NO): YES